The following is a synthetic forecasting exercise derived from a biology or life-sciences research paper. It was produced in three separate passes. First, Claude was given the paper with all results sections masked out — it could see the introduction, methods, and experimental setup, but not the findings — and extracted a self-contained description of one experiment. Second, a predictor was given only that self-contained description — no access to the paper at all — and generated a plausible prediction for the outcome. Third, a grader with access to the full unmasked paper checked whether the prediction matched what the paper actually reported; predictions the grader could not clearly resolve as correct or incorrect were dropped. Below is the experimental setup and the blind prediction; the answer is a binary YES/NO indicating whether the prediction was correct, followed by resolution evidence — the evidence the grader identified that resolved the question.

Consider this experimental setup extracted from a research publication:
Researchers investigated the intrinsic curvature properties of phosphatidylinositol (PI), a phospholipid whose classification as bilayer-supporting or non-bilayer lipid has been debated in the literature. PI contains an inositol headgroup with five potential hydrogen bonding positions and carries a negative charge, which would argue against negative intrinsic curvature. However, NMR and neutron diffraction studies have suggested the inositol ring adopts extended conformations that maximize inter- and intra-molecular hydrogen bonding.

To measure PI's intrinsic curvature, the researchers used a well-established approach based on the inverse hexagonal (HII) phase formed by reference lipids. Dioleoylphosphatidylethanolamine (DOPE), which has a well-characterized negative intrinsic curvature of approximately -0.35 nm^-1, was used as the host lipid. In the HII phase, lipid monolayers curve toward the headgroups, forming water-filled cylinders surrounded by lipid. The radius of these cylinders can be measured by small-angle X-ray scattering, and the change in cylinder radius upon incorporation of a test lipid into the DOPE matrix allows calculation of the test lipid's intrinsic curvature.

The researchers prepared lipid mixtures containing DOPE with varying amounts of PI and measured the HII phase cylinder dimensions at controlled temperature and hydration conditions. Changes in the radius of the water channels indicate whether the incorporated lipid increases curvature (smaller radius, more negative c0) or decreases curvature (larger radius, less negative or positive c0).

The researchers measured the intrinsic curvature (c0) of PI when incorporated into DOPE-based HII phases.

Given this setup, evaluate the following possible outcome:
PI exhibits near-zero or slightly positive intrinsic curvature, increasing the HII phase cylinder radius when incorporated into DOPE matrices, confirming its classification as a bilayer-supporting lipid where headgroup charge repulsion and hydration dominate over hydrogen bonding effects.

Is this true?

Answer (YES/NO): NO